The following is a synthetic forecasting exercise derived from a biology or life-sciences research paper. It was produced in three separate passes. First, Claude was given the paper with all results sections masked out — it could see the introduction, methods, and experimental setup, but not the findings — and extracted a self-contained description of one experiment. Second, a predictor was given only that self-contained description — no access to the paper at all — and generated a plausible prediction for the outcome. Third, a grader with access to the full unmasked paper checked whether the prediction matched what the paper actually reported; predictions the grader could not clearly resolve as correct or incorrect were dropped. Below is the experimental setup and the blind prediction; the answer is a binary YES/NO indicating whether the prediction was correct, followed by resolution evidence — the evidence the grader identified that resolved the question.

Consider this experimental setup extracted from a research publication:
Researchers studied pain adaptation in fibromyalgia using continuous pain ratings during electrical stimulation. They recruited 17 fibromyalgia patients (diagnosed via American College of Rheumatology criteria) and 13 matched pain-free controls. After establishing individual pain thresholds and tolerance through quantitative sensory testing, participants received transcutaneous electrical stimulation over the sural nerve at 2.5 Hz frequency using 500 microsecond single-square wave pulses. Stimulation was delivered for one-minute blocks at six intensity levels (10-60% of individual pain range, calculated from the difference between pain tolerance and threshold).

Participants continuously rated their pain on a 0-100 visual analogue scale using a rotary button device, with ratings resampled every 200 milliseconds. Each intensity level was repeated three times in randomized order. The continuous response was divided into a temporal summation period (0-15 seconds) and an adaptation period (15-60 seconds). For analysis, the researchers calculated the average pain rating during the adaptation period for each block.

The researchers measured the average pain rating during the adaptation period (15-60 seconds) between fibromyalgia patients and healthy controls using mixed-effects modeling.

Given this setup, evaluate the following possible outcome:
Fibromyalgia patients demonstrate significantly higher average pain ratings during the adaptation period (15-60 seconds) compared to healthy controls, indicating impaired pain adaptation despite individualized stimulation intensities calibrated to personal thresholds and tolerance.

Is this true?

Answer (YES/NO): NO